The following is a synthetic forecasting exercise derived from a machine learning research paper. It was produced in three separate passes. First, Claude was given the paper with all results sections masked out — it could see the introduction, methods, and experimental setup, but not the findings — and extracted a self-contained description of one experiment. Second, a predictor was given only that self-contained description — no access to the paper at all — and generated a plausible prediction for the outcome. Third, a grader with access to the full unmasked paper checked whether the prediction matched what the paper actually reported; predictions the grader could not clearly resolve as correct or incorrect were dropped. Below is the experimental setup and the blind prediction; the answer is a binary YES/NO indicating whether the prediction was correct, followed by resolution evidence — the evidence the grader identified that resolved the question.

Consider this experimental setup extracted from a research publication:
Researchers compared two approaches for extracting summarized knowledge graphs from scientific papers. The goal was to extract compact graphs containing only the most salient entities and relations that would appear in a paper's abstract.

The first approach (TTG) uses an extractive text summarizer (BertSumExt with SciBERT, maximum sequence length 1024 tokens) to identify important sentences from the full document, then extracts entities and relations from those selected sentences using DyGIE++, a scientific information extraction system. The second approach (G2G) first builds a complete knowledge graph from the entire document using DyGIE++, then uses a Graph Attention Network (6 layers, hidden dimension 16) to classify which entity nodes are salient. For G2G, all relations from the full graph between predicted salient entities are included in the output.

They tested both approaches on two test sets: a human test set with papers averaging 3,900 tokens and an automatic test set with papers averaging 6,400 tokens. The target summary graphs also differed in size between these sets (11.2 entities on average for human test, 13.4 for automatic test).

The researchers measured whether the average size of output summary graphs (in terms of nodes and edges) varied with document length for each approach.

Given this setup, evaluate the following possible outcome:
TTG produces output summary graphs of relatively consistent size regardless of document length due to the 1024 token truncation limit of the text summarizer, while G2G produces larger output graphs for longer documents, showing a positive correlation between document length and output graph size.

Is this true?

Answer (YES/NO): YES